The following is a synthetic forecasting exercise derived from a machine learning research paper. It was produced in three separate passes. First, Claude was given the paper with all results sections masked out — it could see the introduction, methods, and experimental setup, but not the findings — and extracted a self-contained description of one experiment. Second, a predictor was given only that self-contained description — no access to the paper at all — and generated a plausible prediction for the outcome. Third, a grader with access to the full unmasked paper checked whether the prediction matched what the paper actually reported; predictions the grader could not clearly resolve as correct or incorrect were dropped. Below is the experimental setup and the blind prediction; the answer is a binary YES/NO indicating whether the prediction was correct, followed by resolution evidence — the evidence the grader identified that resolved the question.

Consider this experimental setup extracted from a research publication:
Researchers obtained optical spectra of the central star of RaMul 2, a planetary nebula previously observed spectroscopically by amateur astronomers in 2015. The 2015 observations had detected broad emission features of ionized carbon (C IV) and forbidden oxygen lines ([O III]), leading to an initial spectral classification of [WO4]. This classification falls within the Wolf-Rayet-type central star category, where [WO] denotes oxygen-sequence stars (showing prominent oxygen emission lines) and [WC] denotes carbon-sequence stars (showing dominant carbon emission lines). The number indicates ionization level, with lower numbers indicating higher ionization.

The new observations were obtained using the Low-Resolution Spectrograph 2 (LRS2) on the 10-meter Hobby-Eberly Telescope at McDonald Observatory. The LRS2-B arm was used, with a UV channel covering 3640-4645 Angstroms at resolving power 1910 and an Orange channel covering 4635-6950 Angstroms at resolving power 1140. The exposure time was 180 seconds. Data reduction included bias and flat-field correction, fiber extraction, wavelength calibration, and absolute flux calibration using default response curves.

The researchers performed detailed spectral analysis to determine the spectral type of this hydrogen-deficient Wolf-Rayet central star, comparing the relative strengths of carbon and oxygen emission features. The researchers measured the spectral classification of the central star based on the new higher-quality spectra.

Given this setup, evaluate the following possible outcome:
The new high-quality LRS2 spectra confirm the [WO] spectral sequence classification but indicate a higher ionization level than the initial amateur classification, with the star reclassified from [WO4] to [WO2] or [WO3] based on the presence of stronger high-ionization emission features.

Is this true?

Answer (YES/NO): NO